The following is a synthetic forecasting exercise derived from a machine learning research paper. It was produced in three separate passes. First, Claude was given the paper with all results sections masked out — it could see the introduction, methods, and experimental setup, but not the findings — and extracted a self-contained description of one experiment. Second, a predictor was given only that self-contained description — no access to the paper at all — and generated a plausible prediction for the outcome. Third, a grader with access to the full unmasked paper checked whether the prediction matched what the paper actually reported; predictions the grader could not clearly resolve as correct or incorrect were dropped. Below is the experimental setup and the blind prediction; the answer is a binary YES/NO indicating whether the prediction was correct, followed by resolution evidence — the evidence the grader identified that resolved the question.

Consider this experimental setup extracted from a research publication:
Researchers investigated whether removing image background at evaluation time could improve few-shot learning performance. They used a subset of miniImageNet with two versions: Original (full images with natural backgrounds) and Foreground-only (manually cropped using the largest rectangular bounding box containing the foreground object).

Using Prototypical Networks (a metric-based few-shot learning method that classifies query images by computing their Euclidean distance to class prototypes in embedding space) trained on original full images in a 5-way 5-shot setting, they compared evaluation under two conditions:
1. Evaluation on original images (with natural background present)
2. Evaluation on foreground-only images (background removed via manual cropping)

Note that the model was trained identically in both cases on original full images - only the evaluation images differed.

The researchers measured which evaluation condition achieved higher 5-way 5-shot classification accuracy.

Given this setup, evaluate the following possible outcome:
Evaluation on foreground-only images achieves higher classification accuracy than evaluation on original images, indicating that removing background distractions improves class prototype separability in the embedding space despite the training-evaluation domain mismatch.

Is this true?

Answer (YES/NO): YES